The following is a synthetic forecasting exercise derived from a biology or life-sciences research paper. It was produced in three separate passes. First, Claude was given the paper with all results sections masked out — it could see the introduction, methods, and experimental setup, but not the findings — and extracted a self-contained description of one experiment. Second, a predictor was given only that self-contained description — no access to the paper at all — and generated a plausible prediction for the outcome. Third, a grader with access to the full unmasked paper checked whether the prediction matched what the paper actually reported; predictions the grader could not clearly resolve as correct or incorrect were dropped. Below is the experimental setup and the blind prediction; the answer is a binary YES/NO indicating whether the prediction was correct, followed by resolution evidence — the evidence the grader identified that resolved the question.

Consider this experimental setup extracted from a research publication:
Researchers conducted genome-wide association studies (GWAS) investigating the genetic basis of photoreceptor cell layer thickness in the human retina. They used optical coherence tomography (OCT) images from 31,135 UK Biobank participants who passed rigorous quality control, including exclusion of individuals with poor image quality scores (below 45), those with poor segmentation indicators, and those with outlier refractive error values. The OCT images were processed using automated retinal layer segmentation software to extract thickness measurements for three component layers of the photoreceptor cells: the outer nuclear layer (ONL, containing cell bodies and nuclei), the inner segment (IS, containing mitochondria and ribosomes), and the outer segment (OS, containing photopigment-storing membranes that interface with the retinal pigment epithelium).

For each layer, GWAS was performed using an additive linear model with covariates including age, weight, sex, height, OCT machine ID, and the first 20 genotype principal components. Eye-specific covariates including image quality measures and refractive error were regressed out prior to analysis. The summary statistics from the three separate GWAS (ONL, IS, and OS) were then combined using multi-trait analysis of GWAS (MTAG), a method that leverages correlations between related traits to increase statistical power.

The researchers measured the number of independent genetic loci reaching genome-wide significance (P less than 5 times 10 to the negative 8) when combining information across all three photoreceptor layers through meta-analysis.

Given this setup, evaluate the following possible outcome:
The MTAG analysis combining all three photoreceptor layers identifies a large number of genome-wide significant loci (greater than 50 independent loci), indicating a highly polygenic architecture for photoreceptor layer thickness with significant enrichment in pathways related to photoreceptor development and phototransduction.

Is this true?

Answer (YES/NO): YES